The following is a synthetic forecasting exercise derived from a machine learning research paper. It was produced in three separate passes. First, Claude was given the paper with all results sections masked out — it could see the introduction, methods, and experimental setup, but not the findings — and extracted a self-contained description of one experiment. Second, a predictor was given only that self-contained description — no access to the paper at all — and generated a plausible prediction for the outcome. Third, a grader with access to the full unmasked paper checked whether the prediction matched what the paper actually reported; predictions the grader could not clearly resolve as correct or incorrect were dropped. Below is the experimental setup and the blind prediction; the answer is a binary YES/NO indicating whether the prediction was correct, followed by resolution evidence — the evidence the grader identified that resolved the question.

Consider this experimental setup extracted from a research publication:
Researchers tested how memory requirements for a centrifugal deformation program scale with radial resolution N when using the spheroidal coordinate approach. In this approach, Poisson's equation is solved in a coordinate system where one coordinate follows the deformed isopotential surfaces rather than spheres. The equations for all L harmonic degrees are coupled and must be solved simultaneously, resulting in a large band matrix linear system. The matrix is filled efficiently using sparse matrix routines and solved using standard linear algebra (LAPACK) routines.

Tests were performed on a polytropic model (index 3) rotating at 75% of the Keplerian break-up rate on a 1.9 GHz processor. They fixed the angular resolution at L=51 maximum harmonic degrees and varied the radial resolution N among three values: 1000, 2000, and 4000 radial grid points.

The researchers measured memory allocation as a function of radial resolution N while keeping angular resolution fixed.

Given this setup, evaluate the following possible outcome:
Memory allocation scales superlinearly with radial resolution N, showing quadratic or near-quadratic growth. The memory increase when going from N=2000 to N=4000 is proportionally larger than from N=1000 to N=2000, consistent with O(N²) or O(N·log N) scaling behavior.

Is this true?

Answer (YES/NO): NO